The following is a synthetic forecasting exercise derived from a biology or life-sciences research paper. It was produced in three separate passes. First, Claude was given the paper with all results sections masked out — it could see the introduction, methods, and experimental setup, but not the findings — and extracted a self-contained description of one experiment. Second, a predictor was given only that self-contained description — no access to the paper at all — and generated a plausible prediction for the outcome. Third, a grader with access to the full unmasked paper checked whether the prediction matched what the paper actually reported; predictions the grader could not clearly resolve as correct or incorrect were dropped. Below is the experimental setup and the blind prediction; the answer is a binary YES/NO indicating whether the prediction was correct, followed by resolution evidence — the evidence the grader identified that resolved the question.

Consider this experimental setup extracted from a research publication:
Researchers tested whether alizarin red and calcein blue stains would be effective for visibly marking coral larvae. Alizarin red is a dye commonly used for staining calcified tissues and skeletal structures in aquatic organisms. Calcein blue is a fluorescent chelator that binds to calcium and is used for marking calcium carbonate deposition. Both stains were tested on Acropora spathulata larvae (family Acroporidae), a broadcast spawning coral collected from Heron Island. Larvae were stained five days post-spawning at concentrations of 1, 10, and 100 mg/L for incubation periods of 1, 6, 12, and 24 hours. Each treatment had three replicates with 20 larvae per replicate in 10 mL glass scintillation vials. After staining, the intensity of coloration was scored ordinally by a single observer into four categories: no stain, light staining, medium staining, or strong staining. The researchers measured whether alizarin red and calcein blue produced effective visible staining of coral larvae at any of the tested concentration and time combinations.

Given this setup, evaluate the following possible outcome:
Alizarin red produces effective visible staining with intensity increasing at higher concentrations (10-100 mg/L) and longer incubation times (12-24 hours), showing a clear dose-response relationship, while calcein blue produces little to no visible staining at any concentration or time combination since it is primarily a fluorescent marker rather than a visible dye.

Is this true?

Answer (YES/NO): NO